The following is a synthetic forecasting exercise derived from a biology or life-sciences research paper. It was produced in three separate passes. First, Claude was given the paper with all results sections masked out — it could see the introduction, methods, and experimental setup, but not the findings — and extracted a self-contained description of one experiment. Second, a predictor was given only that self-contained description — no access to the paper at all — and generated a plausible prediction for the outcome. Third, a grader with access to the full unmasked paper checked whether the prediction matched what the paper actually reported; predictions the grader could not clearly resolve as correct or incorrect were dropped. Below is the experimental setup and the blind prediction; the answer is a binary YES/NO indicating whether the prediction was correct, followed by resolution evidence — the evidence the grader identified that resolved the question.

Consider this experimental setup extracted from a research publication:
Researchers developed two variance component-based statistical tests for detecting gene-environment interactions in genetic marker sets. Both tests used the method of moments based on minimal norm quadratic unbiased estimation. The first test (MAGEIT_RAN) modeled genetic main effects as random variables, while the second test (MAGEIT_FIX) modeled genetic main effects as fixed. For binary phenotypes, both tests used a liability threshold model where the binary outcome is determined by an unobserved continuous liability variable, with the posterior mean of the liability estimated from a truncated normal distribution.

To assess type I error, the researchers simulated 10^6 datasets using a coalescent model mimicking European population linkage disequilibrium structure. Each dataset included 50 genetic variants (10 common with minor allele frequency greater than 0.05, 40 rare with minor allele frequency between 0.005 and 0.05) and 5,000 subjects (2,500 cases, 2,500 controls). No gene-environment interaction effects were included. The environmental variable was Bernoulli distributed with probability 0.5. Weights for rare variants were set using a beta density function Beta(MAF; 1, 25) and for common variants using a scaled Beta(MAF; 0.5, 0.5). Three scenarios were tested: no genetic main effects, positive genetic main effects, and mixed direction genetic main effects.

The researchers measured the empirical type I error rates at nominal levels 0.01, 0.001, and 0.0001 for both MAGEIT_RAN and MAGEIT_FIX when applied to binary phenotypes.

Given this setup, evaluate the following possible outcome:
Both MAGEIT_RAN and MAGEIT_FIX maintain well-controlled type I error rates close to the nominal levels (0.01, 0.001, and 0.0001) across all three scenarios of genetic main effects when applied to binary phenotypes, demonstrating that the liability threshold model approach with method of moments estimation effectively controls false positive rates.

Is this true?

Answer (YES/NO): NO